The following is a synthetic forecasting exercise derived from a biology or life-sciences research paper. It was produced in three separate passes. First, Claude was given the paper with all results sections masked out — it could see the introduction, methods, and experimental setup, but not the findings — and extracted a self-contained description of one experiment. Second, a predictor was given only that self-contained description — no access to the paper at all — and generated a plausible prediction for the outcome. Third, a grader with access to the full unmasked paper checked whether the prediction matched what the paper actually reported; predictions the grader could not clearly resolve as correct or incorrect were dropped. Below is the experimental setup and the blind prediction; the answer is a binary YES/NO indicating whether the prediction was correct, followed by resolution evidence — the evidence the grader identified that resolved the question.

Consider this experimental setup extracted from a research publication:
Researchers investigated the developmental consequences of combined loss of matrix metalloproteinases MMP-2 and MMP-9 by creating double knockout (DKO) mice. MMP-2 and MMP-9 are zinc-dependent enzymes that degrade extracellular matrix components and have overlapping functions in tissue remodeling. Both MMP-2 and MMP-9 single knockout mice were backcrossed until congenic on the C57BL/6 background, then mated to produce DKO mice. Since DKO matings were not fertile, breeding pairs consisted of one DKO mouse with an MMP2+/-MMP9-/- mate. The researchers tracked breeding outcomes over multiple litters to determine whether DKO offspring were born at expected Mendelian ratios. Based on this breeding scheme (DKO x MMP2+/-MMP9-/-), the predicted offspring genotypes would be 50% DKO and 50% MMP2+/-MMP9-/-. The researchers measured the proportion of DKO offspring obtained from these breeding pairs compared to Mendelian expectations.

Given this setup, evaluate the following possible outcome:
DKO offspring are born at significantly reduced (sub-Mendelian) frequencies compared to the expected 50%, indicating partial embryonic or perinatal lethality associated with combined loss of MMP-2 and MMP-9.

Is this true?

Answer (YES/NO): YES